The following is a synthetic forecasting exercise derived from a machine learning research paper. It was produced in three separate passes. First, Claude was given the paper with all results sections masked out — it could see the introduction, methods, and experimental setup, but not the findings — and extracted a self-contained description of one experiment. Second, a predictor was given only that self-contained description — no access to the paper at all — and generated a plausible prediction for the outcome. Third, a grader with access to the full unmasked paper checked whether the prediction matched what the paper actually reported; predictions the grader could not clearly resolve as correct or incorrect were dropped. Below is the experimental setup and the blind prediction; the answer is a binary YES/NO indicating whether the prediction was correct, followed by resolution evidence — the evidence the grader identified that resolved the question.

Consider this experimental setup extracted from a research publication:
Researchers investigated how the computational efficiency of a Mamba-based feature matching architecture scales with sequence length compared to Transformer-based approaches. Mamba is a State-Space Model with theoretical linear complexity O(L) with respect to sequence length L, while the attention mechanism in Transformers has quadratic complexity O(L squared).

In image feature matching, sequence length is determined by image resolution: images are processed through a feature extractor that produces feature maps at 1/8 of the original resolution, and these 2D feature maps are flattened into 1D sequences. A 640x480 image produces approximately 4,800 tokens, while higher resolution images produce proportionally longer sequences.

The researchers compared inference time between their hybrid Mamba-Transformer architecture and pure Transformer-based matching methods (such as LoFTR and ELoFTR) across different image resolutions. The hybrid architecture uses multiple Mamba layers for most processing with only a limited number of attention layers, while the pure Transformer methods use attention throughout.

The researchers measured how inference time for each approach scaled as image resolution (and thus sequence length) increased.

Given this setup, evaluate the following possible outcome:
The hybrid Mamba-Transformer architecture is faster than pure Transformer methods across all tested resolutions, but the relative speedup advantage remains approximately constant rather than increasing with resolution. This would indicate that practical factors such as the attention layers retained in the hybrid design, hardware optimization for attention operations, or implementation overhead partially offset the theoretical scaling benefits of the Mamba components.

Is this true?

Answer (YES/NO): NO